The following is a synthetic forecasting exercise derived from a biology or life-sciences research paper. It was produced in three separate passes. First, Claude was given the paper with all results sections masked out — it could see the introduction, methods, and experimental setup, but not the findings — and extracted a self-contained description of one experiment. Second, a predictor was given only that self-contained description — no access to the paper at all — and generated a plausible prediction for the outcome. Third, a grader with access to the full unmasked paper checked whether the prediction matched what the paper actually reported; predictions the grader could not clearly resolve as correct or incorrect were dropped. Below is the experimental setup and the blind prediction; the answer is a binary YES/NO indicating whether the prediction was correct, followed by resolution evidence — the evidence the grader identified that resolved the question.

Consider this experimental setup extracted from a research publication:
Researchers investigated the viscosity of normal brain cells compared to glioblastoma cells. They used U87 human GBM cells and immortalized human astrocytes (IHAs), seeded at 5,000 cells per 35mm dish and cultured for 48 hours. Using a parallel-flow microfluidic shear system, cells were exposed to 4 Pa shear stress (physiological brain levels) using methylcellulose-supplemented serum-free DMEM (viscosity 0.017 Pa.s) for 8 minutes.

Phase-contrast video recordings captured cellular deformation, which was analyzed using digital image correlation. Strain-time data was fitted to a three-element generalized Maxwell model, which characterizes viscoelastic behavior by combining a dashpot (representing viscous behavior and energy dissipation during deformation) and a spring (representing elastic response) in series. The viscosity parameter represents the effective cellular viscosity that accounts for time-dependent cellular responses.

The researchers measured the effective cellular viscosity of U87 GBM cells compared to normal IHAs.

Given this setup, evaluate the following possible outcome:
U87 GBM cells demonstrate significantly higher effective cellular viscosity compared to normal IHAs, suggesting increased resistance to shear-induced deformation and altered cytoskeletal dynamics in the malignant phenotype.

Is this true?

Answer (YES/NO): NO